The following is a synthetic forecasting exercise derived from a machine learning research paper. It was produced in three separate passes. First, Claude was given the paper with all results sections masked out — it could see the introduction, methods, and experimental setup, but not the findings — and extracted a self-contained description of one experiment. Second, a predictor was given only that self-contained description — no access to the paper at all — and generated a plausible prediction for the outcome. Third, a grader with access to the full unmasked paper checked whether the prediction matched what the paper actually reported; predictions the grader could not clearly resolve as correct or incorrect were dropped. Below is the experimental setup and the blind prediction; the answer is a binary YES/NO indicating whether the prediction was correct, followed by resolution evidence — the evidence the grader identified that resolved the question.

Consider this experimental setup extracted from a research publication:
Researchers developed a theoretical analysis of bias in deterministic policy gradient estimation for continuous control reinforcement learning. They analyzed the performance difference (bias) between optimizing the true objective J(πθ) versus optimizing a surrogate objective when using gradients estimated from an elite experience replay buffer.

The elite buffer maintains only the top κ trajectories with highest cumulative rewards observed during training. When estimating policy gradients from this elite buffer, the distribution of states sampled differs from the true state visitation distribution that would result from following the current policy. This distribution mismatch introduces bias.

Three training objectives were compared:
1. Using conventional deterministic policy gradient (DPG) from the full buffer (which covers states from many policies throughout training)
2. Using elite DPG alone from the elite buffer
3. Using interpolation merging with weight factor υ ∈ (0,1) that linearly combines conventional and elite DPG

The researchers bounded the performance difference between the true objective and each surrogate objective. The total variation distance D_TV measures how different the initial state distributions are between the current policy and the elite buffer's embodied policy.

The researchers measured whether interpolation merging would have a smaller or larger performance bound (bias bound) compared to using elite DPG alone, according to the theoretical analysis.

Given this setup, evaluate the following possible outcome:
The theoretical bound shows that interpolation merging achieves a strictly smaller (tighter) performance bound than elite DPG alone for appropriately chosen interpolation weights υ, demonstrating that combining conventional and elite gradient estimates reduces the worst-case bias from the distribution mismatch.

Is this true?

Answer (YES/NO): YES